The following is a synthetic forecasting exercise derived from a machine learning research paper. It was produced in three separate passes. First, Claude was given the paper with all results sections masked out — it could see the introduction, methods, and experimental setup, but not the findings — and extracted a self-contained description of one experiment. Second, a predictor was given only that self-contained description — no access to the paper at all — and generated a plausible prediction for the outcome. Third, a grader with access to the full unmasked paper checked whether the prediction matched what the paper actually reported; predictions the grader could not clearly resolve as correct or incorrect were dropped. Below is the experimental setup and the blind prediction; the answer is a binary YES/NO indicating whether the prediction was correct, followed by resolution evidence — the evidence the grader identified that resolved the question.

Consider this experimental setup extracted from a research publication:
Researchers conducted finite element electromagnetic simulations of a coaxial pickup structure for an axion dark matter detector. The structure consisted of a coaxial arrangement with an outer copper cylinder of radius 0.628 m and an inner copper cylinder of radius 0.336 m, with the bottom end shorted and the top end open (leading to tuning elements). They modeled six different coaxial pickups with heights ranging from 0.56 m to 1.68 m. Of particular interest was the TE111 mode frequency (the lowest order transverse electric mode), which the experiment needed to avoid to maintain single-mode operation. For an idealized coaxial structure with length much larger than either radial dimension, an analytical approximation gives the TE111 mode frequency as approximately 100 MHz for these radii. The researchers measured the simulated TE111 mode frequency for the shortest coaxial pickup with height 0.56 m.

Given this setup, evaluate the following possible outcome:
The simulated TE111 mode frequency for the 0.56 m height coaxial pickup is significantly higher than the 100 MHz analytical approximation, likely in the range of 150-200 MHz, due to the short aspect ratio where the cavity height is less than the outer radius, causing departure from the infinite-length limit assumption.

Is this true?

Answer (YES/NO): YES